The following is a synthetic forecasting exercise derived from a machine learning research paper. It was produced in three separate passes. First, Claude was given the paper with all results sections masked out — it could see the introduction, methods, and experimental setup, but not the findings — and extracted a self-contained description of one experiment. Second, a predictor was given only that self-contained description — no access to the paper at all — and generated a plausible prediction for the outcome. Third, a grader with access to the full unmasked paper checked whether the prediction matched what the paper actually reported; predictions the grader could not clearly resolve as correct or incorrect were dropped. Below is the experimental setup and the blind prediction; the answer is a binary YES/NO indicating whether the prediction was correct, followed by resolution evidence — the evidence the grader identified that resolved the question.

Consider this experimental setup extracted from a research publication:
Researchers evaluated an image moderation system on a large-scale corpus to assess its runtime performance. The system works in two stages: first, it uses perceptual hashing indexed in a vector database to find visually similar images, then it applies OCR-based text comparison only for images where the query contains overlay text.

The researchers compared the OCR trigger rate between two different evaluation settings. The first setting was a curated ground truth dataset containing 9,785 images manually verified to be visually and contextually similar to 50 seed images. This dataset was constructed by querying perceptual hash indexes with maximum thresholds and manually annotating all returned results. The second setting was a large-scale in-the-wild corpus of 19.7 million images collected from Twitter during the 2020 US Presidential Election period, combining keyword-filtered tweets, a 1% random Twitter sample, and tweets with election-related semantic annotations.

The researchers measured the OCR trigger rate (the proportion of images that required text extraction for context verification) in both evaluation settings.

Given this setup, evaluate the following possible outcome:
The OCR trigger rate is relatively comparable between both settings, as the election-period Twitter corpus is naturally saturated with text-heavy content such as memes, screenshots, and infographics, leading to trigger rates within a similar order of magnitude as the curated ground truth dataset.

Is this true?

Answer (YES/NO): YES